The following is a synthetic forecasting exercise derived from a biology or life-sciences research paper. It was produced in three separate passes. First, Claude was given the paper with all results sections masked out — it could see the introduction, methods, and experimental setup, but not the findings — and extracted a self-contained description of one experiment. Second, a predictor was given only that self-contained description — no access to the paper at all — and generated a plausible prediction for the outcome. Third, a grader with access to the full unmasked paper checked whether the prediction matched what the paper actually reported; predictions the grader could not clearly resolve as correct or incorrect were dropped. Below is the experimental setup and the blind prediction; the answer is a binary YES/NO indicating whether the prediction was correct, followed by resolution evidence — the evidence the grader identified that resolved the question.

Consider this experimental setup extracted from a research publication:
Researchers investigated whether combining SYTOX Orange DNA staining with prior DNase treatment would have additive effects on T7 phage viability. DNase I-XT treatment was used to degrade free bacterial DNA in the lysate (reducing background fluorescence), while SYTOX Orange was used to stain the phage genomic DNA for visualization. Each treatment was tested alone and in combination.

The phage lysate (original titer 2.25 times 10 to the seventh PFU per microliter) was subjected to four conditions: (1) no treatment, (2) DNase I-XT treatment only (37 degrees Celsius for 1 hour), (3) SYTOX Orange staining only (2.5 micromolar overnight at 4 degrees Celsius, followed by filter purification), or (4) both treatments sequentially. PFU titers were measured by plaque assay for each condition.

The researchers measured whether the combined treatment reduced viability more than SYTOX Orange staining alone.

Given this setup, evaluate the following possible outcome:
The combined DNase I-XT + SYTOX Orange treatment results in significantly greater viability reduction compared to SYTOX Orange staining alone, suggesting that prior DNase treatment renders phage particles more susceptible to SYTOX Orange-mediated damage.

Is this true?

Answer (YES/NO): NO